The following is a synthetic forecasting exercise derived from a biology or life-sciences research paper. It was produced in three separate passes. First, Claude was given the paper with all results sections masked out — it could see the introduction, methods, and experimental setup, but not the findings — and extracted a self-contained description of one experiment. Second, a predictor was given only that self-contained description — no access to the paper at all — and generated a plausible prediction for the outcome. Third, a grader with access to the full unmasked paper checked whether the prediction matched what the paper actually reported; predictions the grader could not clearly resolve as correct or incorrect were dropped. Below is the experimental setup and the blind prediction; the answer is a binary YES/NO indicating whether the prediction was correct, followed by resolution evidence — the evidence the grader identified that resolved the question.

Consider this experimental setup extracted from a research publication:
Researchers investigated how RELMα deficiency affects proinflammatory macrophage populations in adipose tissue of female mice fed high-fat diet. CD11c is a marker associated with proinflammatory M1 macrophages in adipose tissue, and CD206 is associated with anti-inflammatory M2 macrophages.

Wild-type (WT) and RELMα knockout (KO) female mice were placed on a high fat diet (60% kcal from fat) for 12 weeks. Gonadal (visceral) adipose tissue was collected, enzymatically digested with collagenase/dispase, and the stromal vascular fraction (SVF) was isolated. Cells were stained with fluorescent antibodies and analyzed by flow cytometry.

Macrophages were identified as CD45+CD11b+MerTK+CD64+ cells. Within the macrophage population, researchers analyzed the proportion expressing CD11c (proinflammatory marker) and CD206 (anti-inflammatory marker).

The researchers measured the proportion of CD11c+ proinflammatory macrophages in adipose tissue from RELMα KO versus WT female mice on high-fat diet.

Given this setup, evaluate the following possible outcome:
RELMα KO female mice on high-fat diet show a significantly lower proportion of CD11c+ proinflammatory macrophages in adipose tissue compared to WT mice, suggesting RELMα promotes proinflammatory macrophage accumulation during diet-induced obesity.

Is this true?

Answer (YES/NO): NO